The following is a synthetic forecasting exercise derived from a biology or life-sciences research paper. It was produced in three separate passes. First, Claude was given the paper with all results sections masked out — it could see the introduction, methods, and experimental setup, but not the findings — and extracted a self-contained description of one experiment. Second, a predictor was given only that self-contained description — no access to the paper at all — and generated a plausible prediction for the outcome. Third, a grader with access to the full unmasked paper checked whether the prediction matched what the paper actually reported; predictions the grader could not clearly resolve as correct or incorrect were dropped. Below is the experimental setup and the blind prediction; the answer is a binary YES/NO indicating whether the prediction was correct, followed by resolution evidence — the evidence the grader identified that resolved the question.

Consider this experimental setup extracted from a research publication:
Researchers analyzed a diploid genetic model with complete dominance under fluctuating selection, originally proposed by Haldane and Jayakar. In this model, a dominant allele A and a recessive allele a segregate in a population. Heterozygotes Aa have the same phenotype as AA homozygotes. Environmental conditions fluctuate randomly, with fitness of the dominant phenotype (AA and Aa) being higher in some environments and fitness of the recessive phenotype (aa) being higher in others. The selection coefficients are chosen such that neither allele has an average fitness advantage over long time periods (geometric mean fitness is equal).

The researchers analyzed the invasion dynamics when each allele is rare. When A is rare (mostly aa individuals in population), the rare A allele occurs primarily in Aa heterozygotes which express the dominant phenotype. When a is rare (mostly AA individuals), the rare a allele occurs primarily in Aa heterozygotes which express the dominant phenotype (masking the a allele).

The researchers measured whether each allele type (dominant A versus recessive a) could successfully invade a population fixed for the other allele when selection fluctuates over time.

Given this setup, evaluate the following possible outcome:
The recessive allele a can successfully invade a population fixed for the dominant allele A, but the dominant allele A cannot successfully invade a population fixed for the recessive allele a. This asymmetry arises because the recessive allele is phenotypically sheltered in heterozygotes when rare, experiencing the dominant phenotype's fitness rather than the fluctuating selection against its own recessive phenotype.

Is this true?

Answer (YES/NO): YES